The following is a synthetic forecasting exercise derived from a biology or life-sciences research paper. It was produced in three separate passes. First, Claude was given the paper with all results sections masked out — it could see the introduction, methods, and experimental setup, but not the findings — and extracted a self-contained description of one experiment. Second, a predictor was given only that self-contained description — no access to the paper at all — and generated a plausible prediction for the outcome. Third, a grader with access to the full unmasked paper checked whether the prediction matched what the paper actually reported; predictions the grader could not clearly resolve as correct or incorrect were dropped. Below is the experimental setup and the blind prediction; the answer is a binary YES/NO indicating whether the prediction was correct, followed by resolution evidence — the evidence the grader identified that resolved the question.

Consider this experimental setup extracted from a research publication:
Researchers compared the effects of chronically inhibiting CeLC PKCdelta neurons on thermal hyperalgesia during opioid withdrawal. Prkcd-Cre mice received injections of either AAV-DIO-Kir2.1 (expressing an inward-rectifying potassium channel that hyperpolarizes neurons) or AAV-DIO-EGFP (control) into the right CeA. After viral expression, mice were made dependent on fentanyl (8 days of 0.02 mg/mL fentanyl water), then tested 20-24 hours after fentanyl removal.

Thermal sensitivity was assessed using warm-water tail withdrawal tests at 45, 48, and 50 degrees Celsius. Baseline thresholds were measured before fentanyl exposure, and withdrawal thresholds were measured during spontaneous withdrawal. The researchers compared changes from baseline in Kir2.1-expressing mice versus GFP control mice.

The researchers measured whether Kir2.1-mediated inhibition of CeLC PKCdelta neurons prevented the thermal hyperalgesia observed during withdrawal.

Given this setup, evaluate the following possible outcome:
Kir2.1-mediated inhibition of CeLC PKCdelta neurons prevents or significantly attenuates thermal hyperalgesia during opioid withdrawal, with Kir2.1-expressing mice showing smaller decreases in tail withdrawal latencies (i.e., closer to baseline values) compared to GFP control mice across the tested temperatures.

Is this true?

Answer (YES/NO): NO